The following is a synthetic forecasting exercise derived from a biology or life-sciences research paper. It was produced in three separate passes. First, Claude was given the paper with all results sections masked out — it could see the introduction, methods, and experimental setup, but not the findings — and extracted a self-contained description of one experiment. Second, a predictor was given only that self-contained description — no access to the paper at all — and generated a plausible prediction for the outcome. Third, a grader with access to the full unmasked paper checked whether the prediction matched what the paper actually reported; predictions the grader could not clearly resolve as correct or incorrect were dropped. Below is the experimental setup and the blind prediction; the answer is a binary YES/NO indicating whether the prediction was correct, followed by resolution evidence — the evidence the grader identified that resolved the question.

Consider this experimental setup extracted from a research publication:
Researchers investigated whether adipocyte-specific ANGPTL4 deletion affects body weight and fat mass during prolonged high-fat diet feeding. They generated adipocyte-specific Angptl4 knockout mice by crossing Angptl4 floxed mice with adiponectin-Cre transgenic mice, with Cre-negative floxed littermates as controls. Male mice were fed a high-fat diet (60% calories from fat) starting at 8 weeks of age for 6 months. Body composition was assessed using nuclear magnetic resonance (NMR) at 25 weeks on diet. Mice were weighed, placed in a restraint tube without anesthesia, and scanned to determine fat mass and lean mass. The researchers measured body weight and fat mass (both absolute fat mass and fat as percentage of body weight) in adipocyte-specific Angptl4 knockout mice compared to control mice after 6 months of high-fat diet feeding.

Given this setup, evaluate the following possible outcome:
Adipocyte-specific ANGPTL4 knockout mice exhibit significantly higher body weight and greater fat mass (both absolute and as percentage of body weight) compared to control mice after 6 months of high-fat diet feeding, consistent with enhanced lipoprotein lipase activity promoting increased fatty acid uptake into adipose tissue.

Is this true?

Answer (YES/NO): NO